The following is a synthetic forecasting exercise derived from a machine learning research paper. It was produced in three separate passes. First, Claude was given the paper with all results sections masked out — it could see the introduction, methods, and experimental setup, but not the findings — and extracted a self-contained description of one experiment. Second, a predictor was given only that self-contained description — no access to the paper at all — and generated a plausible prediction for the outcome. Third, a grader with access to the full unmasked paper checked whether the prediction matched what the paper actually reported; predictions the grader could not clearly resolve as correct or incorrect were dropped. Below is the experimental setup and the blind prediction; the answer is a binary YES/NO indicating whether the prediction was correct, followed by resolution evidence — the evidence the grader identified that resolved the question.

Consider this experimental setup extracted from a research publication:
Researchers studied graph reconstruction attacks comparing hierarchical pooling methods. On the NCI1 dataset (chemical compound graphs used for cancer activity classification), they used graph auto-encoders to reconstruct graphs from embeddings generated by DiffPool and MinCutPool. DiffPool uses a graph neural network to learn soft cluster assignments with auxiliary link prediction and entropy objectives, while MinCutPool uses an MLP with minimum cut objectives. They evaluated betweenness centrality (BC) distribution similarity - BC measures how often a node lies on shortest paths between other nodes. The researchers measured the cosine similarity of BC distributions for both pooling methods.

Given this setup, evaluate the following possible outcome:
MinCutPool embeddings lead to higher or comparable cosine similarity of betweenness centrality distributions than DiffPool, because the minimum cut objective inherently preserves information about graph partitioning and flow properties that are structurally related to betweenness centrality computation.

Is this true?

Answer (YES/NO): YES